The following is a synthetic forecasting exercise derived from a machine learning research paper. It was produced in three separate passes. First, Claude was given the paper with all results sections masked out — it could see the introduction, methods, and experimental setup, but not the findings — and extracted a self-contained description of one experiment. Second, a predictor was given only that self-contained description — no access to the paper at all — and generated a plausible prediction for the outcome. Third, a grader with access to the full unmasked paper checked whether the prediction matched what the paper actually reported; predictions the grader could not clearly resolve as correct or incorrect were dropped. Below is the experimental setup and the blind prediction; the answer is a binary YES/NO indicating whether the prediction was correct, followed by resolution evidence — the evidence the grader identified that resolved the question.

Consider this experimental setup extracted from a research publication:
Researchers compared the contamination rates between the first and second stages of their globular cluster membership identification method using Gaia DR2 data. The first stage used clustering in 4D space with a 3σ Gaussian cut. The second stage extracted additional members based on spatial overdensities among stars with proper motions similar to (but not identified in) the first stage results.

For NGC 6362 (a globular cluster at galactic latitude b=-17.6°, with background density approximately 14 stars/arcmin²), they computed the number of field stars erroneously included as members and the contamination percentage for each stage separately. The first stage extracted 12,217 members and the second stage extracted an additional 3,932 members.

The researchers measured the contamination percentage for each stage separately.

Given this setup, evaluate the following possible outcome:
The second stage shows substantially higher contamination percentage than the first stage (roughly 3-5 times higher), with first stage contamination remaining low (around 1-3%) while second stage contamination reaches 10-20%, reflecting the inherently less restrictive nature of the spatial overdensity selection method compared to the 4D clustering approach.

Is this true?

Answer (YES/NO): NO